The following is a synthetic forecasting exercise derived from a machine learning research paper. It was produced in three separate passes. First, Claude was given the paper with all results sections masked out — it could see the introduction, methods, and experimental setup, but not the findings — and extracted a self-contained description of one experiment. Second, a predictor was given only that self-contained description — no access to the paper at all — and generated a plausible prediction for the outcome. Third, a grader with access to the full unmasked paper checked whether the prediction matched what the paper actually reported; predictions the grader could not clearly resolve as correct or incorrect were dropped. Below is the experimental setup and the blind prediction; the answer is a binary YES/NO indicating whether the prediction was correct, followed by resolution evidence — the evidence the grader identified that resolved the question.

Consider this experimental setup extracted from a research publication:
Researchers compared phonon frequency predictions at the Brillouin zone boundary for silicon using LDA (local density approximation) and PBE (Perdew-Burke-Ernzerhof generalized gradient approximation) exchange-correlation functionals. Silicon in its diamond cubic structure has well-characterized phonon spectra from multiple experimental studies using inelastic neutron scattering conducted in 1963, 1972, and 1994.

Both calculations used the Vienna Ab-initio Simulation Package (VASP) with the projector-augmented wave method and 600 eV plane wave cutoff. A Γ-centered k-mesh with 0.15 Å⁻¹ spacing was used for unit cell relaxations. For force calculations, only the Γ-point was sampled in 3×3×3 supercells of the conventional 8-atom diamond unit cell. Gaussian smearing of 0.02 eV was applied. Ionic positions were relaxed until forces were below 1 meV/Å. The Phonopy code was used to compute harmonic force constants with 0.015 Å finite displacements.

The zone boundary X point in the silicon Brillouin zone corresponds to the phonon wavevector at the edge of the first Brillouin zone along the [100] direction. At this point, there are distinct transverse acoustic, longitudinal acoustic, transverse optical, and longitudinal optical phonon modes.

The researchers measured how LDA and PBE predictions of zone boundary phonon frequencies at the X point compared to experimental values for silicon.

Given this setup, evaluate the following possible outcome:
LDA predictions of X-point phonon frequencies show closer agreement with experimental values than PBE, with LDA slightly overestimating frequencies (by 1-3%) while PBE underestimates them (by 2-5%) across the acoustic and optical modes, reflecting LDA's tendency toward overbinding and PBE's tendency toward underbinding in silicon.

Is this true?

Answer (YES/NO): NO